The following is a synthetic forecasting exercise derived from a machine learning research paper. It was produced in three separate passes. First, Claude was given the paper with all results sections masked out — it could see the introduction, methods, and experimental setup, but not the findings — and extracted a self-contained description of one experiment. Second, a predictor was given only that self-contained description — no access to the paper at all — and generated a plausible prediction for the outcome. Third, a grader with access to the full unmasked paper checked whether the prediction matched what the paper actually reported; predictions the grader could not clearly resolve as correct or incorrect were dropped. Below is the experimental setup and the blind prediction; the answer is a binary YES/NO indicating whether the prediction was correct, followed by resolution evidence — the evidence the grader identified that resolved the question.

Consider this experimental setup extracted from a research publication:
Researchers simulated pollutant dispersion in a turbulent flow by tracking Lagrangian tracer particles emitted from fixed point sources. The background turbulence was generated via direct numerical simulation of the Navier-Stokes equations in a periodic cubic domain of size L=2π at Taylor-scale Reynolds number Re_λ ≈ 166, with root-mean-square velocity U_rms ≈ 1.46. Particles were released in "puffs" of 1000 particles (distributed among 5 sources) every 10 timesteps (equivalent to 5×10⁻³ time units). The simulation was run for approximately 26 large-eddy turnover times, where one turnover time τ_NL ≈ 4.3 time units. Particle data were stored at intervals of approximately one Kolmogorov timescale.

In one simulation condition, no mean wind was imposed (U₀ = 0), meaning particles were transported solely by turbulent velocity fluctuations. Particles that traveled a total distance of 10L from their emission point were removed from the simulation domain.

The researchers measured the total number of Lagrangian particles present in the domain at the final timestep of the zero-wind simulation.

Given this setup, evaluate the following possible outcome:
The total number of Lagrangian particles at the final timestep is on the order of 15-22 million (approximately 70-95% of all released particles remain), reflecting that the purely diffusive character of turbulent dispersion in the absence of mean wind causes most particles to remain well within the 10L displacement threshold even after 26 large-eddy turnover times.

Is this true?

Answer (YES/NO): NO